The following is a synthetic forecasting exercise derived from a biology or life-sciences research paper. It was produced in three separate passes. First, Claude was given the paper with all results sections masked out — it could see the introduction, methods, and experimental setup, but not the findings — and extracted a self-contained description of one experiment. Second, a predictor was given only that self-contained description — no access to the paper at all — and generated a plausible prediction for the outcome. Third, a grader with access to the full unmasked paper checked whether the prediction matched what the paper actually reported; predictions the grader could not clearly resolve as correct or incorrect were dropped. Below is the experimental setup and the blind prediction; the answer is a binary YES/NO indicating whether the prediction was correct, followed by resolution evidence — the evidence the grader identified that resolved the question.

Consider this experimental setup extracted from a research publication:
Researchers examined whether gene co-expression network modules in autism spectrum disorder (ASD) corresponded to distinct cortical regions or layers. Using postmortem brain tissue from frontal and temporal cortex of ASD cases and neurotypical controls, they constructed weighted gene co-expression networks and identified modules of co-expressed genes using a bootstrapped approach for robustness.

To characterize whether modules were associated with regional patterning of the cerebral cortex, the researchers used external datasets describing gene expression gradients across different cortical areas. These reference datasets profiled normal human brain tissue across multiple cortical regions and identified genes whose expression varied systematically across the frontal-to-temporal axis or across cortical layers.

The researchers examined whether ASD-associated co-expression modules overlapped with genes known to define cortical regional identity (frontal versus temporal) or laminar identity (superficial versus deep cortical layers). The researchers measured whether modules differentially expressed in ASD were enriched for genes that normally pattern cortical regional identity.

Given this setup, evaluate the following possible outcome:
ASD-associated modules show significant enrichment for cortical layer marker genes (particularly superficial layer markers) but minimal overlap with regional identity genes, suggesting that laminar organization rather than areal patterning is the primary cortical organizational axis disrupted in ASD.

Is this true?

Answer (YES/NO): NO